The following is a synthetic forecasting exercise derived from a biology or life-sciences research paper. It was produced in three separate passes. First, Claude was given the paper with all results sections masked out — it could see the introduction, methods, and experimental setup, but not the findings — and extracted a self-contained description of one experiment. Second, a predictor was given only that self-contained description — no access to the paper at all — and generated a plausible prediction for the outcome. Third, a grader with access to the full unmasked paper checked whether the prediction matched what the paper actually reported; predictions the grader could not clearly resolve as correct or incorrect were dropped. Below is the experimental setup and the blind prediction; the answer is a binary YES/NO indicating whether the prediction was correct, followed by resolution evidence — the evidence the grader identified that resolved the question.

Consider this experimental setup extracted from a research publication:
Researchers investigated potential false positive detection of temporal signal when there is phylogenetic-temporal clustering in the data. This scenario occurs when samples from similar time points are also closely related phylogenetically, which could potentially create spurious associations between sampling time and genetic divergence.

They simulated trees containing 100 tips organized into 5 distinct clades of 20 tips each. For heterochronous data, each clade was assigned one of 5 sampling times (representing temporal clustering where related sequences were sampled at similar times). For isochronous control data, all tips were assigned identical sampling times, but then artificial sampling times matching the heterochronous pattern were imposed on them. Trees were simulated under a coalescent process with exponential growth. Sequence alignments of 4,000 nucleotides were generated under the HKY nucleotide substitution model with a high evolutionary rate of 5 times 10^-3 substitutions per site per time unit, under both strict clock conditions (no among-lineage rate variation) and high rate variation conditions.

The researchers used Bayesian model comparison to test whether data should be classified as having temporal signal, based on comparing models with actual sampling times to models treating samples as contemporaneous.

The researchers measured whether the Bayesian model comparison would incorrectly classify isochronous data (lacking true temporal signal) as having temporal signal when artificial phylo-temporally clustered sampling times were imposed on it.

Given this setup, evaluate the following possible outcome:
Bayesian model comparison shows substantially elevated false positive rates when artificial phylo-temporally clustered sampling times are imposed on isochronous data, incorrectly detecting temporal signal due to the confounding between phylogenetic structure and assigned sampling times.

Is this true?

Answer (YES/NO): NO